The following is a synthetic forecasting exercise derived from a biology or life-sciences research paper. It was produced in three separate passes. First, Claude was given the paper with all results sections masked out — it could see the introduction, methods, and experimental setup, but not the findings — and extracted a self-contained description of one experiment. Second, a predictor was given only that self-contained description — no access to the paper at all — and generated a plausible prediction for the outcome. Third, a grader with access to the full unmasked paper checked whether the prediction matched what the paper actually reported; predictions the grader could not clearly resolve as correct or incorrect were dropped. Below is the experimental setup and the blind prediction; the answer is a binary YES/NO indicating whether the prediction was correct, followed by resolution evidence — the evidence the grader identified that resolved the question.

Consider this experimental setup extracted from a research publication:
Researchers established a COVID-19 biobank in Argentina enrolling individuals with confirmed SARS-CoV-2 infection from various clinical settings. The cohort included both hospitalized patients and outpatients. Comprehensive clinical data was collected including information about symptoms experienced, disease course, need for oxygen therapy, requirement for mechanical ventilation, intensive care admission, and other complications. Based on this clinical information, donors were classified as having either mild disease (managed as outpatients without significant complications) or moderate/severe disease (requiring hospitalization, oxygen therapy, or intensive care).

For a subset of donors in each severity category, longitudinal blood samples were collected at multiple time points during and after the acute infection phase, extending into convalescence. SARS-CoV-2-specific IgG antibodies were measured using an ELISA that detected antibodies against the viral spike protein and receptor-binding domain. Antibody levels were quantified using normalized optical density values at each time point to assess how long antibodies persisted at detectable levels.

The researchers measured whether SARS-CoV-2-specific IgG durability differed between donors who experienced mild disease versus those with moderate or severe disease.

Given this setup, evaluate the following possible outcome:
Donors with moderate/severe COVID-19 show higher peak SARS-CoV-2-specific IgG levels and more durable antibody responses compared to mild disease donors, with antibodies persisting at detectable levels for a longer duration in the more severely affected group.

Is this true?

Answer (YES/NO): YES